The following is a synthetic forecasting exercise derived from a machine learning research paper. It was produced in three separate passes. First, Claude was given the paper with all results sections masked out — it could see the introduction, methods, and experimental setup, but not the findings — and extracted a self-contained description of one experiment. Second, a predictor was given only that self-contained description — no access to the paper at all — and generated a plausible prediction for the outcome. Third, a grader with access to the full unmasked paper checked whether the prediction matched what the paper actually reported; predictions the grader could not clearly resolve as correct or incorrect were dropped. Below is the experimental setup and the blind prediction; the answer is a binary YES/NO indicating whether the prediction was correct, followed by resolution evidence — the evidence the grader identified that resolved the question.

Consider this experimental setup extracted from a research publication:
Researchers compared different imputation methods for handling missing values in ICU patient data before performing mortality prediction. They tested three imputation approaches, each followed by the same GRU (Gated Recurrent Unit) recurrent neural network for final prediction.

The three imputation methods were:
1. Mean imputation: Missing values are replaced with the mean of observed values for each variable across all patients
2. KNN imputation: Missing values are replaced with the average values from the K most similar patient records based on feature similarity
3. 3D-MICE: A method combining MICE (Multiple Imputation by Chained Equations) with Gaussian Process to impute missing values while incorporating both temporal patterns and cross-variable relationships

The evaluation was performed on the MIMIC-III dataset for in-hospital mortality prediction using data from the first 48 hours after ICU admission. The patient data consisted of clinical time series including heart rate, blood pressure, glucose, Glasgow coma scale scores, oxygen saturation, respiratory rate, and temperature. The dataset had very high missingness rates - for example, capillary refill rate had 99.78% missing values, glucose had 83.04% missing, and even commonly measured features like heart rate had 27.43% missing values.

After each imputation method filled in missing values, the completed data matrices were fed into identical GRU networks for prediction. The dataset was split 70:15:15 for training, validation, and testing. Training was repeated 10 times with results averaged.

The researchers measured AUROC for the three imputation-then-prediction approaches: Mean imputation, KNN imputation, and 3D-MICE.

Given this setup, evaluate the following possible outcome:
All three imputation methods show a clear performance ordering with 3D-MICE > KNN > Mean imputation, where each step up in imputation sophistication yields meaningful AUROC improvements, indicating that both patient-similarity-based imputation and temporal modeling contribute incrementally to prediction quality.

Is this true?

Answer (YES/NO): NO